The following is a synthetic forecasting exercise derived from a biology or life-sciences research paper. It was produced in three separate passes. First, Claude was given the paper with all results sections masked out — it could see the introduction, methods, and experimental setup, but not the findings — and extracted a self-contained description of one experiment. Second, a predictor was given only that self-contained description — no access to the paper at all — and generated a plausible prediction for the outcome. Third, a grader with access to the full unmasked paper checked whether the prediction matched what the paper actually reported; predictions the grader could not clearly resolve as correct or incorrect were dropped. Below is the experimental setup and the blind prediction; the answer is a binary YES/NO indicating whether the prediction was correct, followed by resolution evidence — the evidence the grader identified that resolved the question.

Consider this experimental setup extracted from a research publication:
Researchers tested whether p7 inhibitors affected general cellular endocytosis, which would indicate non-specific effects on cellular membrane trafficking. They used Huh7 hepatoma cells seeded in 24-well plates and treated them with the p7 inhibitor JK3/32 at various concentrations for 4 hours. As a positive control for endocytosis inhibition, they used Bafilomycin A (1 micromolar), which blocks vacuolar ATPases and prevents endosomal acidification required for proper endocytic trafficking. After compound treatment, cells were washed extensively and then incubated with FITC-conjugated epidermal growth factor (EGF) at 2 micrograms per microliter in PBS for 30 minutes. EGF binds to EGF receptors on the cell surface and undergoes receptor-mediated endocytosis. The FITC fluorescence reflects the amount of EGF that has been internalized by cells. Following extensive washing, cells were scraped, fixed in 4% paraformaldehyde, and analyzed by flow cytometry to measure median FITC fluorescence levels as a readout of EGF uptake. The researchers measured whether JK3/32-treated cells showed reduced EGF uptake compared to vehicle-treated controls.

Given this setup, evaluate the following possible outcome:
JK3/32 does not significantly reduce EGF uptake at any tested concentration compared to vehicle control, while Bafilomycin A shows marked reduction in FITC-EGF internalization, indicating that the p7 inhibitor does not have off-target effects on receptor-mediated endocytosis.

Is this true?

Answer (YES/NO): YES